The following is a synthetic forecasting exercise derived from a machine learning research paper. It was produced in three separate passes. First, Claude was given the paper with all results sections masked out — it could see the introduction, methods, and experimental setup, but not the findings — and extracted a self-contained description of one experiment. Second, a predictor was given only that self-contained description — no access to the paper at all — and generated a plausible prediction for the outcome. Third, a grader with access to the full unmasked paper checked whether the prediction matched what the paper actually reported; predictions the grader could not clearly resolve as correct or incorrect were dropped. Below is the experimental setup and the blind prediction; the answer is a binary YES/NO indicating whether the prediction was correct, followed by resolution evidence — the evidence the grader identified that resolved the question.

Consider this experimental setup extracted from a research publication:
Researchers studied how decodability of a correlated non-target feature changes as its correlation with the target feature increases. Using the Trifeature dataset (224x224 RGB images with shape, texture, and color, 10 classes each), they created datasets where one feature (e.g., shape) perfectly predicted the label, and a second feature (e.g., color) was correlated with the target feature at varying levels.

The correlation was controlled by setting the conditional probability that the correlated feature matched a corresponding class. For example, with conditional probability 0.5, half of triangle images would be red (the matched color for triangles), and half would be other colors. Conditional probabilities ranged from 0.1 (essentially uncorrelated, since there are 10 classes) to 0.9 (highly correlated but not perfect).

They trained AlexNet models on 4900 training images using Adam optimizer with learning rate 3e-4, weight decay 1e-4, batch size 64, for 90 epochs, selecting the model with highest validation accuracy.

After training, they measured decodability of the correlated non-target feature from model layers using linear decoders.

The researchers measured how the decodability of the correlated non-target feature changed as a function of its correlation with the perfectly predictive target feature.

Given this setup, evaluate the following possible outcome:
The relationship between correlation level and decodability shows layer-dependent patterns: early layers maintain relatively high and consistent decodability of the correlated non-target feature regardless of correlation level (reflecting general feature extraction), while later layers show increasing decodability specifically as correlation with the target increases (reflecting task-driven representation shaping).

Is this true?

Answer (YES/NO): NO